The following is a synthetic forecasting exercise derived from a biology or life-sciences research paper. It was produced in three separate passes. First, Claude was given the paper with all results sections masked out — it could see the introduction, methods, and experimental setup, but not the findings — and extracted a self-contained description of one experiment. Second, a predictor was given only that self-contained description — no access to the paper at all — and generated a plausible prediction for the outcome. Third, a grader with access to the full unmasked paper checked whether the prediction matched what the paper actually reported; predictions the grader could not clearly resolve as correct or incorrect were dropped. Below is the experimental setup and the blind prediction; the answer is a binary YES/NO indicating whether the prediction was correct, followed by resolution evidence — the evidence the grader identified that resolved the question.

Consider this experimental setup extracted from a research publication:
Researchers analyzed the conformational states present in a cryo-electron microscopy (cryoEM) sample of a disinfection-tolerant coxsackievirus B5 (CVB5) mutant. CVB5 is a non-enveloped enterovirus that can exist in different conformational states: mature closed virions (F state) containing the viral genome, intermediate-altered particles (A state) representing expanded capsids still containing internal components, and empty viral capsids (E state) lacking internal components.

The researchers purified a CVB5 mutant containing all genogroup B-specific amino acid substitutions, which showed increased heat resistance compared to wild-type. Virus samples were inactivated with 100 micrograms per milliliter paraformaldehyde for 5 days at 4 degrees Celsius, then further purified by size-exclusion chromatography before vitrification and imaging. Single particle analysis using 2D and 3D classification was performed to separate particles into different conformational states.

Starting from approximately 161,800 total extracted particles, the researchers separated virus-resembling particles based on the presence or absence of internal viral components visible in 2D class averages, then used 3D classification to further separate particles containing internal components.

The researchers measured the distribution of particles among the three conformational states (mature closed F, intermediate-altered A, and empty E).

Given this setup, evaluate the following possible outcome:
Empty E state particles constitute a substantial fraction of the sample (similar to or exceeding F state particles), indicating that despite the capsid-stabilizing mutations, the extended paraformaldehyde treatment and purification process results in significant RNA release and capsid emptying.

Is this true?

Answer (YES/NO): YES